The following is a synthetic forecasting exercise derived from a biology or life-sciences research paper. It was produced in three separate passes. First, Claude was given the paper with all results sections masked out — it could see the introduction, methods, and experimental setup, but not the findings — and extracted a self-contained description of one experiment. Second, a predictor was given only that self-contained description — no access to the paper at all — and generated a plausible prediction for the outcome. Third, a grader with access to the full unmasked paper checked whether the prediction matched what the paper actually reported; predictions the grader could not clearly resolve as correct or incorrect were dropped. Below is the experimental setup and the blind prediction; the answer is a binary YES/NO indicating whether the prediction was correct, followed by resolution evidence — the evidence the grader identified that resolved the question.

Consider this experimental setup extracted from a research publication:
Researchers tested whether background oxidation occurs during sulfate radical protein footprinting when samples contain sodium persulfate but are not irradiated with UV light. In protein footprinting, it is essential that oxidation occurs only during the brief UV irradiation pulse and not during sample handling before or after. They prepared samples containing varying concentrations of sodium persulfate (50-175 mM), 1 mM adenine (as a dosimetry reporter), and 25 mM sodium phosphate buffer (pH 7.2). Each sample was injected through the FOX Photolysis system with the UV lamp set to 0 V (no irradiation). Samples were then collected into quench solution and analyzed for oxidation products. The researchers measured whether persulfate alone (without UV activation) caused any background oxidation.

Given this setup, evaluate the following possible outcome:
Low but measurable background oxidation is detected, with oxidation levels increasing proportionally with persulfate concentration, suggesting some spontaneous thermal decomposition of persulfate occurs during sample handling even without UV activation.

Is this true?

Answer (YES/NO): NO